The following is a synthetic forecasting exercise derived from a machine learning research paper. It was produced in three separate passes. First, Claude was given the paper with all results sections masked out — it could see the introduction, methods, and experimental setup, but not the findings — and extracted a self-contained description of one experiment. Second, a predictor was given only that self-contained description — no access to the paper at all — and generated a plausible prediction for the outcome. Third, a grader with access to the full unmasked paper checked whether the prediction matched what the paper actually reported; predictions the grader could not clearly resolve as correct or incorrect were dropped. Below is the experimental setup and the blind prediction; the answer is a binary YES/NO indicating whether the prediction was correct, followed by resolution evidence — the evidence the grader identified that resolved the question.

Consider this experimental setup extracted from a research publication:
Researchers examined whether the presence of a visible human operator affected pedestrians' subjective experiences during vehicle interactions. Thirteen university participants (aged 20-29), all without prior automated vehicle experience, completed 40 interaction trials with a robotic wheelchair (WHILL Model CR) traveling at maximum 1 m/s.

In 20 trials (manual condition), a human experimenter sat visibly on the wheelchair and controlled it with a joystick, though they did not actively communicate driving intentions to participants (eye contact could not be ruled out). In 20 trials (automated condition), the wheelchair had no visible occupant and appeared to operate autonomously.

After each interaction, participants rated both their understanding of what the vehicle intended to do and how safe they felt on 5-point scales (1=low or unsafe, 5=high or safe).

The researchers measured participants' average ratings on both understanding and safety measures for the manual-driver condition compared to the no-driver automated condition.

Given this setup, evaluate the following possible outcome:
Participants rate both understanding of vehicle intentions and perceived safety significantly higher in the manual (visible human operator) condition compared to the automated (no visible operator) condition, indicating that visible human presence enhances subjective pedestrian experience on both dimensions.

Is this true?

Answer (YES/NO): YES